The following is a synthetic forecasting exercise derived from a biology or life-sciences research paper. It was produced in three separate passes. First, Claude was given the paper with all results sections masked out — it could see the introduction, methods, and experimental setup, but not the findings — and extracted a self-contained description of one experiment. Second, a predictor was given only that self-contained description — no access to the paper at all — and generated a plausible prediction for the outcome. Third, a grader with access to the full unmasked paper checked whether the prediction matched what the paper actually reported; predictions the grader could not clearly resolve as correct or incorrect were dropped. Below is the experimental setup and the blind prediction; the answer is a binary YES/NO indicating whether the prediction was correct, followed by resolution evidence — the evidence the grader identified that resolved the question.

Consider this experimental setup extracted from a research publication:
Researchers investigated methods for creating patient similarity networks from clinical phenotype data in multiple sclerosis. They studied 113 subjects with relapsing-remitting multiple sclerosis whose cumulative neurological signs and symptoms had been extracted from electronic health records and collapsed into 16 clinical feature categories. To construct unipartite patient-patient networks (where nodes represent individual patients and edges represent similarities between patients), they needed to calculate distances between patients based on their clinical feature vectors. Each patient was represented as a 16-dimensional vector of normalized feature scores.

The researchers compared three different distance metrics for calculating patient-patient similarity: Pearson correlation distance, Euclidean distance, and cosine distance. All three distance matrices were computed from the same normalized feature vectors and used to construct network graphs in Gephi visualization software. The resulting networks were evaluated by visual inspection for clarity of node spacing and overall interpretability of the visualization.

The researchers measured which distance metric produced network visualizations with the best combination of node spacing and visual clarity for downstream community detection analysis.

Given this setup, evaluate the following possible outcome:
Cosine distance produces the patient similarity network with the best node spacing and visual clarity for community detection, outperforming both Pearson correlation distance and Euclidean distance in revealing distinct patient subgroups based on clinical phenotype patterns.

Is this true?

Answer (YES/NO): YES